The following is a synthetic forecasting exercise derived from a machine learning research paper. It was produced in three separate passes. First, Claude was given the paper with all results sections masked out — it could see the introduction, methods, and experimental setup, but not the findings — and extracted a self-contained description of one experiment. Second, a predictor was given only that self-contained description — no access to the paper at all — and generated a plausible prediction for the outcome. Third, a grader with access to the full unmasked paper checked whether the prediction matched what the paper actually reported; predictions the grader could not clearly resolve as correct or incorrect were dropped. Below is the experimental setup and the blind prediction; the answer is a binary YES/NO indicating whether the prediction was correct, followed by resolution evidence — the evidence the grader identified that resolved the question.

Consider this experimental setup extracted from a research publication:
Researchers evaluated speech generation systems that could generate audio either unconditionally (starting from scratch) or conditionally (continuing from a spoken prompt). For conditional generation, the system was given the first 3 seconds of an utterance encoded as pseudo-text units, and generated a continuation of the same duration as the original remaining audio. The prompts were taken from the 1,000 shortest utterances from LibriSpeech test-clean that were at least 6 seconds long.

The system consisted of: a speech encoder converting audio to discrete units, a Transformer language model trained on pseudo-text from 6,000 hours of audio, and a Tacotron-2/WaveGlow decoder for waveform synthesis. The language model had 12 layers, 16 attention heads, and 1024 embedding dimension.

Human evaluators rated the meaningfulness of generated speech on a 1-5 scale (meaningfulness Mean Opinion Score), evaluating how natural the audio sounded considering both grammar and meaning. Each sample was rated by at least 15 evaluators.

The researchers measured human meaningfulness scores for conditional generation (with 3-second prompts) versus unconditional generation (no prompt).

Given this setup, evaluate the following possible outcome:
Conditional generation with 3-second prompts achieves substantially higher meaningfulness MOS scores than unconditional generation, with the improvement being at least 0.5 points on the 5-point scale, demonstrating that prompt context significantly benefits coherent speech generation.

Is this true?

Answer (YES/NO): NO